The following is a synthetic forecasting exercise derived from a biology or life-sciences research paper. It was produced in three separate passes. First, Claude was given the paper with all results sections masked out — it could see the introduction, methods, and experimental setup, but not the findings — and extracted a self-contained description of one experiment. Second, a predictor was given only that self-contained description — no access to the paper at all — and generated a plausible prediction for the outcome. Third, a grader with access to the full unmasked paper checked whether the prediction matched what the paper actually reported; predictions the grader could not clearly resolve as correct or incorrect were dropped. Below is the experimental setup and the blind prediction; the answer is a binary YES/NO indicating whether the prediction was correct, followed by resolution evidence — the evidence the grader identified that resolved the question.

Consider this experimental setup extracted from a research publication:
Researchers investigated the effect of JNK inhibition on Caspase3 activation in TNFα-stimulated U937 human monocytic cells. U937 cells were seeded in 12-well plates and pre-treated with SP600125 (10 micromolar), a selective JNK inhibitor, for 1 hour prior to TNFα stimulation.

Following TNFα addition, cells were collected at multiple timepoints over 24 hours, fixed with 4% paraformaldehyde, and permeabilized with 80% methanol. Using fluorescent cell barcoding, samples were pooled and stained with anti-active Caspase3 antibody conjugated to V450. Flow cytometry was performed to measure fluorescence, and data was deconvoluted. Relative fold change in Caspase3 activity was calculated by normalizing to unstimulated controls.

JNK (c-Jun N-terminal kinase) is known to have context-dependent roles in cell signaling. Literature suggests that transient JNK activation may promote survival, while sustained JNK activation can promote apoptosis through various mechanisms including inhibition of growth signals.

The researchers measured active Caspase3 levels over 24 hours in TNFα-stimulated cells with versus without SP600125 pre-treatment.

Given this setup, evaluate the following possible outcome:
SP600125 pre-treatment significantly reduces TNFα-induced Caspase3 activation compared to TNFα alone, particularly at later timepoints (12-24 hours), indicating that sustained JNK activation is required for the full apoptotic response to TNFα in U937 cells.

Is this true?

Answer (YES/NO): NO